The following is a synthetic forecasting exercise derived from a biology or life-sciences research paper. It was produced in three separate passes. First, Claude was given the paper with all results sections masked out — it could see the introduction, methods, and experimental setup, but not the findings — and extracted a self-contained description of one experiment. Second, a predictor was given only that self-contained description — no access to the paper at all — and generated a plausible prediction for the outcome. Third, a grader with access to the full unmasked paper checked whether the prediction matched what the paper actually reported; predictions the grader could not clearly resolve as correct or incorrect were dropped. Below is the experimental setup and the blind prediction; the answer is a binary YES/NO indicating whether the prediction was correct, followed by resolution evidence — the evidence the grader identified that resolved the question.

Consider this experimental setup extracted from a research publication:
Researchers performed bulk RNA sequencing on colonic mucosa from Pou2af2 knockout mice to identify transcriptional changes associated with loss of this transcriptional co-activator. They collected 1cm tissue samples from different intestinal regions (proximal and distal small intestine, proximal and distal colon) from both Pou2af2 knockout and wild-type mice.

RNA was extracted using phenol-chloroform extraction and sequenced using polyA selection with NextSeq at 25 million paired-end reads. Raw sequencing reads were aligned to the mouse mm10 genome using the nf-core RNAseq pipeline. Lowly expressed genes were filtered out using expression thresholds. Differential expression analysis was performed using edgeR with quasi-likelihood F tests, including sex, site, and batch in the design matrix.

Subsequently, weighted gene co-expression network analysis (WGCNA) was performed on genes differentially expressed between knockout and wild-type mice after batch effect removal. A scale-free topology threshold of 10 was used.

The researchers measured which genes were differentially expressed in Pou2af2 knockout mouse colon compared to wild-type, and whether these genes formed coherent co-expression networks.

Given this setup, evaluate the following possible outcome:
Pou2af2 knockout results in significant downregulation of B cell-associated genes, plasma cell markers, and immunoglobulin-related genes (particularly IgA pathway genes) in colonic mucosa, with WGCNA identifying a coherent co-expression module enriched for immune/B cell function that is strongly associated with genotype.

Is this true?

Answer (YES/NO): NO